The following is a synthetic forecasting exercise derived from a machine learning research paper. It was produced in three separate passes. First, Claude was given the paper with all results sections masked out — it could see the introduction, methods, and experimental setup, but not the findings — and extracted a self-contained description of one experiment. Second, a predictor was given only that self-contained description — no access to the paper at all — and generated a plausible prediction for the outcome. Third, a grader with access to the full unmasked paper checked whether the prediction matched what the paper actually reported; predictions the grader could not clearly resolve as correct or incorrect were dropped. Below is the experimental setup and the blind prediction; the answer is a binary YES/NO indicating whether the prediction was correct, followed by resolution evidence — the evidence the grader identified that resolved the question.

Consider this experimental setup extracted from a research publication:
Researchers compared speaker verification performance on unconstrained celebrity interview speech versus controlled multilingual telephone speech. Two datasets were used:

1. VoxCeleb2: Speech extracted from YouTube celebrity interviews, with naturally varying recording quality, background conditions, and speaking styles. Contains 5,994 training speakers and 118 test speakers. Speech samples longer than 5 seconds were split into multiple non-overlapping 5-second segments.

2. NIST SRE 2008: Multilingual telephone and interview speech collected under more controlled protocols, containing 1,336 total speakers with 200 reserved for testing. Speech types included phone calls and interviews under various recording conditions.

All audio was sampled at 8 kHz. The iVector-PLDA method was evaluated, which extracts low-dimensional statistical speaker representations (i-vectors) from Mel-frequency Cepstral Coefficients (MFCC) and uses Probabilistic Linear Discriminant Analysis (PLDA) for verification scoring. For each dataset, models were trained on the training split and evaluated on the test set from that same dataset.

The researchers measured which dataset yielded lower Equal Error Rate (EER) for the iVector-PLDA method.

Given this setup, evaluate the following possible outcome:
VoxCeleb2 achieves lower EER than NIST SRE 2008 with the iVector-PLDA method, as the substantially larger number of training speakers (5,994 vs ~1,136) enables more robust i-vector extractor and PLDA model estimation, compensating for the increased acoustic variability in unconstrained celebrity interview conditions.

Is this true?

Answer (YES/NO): YES